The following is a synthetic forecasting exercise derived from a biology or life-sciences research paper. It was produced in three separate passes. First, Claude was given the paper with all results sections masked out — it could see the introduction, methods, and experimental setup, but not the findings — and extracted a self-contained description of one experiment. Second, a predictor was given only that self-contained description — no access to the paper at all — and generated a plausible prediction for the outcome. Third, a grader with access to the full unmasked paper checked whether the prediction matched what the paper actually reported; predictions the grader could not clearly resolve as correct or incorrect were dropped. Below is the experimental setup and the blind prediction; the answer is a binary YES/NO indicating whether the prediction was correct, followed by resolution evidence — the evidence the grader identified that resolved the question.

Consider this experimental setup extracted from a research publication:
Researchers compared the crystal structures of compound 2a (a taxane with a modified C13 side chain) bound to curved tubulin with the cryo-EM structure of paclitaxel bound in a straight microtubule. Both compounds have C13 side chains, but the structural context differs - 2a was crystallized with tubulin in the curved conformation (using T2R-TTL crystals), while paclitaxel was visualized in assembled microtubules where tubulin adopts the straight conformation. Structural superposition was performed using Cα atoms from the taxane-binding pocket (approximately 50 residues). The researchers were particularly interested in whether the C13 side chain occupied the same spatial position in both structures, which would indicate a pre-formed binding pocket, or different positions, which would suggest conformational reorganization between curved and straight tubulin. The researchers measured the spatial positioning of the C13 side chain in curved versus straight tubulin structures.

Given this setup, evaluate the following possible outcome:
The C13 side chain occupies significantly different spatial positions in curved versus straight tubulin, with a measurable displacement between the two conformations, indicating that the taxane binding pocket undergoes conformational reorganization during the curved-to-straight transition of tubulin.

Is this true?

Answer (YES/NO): NO